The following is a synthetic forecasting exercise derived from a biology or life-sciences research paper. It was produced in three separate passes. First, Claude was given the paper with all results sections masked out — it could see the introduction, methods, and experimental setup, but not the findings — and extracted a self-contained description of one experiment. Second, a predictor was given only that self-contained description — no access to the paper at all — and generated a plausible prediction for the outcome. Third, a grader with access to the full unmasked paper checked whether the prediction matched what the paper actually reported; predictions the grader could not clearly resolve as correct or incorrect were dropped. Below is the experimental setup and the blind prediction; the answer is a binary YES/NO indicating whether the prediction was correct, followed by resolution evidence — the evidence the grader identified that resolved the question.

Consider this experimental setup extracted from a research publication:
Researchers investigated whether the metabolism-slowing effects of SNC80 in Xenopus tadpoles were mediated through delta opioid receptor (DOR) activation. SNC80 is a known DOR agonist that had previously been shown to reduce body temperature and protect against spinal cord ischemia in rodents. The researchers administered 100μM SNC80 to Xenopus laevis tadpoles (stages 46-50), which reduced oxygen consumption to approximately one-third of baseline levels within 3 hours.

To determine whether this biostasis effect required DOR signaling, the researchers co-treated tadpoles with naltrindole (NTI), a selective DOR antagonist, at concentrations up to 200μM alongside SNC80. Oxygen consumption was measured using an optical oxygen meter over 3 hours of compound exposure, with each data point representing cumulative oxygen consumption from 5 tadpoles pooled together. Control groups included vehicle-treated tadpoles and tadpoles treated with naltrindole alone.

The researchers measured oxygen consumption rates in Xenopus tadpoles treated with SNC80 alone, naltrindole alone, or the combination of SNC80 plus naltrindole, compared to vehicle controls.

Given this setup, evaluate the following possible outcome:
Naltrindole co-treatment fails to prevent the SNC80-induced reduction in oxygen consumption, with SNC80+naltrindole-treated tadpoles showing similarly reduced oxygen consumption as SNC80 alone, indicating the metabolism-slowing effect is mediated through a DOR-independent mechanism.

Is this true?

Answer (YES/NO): YES